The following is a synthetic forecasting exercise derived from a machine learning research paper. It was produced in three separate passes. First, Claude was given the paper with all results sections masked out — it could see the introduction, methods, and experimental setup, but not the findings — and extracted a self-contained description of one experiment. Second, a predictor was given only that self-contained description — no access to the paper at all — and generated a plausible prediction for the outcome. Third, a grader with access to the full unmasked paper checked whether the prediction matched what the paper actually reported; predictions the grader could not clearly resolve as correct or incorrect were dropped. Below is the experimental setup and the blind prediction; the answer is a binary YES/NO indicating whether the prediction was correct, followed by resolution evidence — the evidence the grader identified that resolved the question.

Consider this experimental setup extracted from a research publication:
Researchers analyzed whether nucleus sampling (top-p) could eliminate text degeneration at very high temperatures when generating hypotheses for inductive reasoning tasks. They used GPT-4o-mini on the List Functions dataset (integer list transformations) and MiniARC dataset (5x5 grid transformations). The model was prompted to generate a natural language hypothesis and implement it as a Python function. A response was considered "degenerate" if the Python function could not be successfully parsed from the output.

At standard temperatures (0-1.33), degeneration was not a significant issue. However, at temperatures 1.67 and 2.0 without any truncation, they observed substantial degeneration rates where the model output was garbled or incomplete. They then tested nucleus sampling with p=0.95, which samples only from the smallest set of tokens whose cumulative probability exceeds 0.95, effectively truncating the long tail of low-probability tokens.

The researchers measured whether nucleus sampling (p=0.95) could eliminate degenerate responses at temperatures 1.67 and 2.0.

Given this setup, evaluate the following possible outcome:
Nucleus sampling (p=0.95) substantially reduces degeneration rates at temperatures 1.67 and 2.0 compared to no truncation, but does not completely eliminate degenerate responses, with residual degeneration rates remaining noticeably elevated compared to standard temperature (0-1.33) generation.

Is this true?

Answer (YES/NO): NO